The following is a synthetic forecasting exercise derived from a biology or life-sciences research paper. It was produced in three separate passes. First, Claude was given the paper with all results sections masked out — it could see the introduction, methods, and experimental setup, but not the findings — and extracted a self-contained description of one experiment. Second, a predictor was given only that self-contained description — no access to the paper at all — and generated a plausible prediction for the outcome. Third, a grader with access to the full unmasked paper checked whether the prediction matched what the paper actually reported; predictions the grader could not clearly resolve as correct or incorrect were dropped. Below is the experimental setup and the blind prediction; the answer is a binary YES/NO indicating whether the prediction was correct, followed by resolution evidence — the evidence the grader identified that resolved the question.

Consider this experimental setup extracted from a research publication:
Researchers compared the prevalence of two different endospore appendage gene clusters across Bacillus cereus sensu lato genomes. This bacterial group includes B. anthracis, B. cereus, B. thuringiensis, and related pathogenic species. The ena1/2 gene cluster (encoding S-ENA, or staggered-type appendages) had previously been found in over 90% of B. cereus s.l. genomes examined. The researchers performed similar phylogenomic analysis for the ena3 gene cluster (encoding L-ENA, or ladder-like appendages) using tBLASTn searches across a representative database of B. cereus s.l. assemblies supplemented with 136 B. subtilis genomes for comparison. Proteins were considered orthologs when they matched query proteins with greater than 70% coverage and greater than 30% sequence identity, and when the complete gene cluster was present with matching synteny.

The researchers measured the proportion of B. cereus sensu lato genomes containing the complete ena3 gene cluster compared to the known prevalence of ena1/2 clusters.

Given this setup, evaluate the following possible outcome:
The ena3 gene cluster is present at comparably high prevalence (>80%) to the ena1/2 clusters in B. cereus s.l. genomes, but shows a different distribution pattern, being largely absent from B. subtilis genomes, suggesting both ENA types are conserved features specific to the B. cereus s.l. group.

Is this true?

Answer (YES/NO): NO